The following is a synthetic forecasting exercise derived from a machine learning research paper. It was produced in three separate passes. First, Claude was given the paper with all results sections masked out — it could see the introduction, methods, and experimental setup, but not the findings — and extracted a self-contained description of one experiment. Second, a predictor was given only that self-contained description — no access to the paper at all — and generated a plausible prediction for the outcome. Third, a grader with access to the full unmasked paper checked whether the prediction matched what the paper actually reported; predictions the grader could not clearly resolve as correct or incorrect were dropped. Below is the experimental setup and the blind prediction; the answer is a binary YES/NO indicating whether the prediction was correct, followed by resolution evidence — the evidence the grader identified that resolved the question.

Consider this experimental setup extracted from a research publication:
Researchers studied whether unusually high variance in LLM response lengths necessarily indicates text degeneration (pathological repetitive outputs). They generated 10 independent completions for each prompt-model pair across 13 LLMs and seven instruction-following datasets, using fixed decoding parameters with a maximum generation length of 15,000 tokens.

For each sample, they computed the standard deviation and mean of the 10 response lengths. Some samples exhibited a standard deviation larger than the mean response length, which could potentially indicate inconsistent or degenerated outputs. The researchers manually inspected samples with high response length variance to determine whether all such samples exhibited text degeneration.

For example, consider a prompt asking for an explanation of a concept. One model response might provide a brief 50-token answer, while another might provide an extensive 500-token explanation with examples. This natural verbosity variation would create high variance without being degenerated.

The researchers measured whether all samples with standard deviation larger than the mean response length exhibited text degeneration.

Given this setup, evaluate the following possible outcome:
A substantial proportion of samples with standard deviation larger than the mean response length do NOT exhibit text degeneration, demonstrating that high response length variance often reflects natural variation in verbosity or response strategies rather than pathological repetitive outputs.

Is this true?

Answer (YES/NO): YES